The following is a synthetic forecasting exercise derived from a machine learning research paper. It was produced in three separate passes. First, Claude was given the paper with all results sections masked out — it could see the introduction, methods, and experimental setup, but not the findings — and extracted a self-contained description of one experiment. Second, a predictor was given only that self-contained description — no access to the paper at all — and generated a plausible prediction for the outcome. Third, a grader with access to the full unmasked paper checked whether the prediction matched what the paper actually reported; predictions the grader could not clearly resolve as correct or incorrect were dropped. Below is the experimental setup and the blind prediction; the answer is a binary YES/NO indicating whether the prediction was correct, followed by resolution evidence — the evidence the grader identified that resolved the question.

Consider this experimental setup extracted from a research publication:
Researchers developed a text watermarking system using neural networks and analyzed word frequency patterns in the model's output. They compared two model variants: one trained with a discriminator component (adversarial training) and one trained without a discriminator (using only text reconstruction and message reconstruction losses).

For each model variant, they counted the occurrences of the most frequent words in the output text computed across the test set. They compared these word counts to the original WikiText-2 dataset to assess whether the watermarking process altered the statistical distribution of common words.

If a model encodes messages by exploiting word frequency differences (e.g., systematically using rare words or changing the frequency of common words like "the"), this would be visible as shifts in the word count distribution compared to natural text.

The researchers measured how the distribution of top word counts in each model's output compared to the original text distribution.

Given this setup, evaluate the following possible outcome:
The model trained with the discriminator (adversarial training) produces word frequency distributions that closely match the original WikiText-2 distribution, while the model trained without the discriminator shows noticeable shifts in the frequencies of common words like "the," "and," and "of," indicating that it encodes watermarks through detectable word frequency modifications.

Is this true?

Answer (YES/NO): YES